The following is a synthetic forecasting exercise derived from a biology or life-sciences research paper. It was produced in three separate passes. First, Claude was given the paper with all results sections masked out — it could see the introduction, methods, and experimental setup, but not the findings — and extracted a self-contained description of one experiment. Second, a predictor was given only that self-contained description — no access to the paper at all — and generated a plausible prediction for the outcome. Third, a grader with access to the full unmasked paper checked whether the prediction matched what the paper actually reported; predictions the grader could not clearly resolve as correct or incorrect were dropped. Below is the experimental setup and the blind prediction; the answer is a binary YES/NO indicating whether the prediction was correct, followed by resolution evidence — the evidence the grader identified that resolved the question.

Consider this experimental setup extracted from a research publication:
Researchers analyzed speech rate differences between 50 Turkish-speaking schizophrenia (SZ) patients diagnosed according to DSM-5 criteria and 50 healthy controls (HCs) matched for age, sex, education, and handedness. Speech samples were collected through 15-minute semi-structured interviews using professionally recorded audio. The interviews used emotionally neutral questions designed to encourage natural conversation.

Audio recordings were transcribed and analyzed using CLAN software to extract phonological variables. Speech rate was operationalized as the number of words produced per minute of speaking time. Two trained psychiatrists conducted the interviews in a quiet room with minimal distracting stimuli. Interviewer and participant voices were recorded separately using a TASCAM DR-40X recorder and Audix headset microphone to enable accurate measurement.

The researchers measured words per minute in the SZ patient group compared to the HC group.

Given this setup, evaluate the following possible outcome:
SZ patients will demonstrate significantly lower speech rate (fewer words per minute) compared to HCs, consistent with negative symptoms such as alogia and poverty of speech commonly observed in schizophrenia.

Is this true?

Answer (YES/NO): YES